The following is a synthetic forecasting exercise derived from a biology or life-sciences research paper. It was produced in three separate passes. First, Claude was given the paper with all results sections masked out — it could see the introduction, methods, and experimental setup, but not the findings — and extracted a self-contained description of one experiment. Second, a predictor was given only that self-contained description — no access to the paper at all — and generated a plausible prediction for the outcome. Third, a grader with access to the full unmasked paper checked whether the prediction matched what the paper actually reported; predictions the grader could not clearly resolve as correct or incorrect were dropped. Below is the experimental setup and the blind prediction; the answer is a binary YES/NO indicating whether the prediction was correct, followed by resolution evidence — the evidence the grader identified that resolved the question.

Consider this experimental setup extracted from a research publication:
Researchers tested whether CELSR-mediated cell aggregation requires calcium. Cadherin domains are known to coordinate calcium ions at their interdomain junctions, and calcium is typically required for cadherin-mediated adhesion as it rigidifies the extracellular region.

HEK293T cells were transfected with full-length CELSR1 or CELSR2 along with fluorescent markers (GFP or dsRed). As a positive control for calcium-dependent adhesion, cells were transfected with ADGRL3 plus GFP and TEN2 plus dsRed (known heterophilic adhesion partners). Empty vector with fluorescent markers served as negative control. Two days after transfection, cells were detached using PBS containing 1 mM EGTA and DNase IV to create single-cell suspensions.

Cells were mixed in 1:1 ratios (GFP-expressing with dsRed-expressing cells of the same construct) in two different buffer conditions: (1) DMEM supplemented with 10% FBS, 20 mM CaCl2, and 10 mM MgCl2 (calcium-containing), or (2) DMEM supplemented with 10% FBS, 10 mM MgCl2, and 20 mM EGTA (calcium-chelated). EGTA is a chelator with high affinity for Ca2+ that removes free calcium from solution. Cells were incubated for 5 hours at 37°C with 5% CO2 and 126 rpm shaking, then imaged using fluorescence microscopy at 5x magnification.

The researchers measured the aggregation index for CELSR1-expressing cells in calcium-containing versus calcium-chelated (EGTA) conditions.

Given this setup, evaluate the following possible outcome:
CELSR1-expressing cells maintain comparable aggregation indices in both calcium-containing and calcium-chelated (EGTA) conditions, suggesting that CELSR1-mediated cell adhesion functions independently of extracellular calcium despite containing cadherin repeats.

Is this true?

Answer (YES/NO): NO